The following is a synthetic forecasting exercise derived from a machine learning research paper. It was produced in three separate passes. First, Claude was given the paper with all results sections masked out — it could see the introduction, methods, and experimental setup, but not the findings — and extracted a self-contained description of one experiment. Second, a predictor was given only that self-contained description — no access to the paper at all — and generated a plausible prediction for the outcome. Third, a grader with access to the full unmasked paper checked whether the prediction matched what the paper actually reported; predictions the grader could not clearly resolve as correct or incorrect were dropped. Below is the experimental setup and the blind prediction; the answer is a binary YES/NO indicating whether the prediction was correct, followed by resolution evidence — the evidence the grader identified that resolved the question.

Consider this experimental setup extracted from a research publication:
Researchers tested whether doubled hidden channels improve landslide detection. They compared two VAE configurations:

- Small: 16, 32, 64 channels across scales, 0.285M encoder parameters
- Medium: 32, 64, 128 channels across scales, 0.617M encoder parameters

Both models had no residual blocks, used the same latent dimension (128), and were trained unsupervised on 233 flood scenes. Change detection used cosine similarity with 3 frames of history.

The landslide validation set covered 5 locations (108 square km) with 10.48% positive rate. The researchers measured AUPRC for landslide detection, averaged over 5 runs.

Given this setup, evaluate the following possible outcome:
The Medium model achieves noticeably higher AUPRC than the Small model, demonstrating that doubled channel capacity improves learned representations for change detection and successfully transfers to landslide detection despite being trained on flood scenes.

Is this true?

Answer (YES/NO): NO